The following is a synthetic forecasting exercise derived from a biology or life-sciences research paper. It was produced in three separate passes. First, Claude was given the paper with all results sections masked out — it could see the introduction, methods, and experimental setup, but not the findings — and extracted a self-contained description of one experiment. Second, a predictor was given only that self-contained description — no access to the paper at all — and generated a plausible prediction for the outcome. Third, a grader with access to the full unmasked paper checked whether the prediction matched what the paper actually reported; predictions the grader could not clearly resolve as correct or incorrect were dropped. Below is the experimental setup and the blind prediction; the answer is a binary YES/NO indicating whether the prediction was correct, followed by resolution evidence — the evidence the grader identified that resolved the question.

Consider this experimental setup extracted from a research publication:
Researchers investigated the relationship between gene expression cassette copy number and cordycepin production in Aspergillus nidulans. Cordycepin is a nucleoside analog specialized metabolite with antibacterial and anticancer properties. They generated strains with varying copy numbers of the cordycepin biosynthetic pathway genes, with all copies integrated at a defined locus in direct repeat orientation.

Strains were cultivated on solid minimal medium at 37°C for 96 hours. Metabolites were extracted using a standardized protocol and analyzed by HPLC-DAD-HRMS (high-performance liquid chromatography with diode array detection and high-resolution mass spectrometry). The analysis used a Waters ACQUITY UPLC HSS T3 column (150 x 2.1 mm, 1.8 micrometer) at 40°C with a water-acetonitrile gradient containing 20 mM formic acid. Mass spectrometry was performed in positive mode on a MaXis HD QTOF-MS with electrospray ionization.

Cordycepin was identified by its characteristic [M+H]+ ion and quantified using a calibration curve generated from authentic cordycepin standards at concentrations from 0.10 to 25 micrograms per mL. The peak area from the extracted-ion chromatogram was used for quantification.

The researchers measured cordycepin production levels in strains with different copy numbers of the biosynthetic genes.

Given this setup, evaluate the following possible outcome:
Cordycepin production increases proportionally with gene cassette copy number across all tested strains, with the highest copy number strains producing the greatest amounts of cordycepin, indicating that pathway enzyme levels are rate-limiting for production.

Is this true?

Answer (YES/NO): NO